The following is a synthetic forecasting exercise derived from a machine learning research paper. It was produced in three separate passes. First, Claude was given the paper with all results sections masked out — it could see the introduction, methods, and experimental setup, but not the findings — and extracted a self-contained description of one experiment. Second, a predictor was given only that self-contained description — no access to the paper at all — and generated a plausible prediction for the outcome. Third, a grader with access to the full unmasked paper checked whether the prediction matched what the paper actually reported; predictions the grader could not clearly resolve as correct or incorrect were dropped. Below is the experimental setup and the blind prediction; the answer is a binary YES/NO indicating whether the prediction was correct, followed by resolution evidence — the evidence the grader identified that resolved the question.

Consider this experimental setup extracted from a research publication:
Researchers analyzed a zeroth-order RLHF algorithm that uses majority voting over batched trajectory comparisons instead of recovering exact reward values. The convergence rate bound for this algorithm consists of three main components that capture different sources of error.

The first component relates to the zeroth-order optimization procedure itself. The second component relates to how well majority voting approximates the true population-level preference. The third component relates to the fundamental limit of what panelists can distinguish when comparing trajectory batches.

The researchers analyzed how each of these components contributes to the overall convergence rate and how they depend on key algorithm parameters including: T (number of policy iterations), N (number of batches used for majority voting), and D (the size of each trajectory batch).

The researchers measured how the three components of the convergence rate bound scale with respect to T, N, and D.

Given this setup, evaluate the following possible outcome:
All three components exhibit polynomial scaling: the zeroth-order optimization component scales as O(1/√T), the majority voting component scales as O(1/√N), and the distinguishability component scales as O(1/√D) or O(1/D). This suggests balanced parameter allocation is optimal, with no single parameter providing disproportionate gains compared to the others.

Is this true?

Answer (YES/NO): NO